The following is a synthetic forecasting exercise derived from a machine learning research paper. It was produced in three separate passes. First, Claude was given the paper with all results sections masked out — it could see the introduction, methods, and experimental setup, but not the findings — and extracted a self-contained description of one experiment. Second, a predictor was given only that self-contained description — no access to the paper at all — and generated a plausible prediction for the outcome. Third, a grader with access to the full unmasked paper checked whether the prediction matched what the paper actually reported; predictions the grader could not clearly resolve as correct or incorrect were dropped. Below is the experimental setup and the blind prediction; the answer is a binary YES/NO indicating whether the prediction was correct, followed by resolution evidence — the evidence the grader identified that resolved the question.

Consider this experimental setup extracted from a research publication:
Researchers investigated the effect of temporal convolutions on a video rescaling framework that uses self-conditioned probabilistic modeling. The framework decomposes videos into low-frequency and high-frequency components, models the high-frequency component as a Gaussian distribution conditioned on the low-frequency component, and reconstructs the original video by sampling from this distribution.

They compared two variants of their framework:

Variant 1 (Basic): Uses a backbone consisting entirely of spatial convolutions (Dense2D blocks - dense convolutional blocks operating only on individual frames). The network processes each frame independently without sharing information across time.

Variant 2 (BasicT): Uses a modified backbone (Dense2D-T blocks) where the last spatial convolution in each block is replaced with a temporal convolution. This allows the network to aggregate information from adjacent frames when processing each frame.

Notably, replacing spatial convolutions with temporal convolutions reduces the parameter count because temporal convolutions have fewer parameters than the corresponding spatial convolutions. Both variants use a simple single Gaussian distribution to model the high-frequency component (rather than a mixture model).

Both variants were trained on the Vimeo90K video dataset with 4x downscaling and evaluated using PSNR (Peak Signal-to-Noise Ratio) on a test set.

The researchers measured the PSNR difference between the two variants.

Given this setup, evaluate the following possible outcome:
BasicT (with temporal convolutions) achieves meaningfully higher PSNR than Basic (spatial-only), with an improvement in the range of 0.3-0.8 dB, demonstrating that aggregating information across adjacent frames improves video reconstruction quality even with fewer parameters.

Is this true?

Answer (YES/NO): YES